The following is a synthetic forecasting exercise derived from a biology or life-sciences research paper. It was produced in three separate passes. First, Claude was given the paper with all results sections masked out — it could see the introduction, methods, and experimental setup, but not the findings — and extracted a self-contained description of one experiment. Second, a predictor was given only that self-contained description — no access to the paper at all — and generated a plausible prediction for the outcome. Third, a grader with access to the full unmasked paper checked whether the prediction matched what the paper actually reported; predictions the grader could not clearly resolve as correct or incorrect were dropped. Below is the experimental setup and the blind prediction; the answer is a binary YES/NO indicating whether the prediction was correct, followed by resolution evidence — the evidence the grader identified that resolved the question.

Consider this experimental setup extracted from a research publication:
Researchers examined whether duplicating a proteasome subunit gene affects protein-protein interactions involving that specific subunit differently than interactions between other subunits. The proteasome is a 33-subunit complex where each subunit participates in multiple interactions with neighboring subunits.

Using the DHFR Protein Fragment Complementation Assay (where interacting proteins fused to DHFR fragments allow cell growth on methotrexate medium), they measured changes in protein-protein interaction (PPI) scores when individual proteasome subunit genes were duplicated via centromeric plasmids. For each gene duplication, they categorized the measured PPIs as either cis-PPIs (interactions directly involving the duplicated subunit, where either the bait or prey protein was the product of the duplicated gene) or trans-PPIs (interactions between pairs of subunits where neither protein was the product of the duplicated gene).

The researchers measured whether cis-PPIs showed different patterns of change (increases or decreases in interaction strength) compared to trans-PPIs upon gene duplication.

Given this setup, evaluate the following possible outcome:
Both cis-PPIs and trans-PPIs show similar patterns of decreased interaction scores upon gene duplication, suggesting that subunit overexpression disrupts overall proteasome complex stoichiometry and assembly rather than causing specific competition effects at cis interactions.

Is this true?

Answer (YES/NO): NO